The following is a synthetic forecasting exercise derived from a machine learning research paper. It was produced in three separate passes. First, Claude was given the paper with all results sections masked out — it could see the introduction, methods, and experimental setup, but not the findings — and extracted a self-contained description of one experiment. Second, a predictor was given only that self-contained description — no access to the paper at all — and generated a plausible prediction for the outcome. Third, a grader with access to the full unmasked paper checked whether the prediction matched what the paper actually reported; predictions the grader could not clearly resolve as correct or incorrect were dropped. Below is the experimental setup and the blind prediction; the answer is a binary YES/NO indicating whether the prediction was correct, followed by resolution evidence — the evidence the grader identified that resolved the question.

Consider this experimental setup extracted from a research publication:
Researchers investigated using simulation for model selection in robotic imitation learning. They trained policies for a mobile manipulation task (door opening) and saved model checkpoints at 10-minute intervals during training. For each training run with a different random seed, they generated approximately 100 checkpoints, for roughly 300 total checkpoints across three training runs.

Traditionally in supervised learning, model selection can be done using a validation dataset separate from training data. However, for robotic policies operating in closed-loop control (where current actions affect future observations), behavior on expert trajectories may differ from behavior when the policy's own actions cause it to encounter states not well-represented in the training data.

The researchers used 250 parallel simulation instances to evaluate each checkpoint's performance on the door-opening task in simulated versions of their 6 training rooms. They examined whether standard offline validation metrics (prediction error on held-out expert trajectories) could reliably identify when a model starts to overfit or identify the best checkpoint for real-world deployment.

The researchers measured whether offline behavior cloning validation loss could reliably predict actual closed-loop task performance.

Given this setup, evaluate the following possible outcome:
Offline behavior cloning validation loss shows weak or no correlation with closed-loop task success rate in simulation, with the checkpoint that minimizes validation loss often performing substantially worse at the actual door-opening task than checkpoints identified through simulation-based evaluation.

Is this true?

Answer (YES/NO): YES